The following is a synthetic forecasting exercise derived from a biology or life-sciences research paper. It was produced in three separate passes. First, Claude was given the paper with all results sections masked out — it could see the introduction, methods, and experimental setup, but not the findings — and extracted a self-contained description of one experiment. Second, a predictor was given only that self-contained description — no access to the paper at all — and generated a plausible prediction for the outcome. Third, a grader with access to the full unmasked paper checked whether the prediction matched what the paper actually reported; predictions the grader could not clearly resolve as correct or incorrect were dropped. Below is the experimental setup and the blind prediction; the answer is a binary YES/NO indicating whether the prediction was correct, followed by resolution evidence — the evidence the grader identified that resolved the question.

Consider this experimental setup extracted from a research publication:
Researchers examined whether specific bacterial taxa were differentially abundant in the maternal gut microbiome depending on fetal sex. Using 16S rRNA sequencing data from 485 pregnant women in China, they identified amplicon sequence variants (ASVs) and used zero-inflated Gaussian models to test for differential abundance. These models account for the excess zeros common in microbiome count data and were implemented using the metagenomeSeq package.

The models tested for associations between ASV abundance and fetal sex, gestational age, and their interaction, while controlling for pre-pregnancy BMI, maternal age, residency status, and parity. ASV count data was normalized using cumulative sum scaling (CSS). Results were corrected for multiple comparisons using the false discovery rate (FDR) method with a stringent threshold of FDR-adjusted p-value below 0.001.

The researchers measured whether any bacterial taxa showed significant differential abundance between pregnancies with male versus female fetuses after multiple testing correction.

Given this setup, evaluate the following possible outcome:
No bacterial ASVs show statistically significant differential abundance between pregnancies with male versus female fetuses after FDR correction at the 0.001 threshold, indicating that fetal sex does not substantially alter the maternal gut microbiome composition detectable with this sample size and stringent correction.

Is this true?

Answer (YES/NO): NO